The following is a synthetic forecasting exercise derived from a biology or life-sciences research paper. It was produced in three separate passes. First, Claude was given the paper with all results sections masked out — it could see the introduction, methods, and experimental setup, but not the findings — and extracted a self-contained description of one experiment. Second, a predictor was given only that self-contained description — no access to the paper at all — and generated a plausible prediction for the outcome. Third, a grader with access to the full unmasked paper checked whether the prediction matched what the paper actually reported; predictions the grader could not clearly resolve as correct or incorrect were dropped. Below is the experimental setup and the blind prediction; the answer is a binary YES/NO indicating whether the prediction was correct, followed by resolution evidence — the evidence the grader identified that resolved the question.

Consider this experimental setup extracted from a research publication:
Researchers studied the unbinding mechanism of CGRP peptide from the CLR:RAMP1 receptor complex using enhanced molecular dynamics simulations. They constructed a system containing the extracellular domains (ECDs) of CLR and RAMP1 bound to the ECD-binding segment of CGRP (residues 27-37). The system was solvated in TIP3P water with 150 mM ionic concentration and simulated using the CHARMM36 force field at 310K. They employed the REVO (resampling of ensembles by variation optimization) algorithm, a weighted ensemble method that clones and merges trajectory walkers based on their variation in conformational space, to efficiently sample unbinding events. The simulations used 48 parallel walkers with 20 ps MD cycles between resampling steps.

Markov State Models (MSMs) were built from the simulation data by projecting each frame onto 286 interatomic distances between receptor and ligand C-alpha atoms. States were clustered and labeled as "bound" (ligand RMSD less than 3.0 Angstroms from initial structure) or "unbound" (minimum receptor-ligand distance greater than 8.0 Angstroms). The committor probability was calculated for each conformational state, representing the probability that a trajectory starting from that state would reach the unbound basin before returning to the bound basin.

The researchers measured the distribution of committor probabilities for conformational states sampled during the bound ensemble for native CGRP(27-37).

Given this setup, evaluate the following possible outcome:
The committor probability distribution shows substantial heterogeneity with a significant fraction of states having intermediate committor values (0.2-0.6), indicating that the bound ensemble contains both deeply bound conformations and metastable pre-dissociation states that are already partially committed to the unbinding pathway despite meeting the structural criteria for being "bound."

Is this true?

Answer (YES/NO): NO